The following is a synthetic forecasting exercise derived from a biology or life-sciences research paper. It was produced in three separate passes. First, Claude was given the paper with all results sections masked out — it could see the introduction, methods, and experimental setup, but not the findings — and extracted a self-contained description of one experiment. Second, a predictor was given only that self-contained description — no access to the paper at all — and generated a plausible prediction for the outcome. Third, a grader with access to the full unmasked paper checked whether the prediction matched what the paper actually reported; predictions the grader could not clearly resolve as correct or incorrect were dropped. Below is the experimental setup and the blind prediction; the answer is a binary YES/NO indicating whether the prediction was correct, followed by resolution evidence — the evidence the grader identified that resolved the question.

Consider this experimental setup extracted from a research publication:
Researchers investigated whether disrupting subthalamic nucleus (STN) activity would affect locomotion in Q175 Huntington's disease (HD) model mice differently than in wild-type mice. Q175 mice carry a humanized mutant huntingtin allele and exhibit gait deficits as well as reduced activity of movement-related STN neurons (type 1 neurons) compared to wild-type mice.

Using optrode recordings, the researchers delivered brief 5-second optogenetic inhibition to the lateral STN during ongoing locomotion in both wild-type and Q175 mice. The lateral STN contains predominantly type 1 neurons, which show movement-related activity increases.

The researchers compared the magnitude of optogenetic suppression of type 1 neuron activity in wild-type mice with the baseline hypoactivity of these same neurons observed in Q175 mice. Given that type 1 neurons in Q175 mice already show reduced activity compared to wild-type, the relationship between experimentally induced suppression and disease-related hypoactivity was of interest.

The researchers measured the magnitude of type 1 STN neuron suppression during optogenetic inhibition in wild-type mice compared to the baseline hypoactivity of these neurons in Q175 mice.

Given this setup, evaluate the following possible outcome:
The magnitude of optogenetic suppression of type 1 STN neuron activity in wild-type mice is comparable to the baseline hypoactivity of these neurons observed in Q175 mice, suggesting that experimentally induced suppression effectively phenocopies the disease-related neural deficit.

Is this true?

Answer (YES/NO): NO